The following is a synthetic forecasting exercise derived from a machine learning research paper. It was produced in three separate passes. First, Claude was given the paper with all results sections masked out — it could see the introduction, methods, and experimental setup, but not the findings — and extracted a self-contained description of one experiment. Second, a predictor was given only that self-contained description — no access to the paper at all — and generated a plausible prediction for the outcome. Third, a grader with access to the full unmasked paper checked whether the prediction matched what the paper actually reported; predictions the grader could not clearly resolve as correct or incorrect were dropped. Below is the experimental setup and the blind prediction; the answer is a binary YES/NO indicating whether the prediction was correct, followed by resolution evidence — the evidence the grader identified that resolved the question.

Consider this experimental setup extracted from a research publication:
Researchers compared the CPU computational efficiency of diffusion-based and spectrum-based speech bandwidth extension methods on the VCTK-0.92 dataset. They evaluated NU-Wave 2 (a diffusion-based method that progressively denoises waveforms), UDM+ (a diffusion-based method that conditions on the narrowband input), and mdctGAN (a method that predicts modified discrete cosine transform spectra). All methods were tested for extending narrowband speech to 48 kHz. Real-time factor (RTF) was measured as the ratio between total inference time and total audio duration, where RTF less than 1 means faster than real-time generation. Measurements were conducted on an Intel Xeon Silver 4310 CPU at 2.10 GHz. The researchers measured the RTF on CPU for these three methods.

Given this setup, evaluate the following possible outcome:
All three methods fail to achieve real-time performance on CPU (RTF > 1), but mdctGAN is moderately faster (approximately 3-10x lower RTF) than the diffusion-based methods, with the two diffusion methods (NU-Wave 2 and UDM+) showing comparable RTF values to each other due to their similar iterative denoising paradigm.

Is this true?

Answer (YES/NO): NO